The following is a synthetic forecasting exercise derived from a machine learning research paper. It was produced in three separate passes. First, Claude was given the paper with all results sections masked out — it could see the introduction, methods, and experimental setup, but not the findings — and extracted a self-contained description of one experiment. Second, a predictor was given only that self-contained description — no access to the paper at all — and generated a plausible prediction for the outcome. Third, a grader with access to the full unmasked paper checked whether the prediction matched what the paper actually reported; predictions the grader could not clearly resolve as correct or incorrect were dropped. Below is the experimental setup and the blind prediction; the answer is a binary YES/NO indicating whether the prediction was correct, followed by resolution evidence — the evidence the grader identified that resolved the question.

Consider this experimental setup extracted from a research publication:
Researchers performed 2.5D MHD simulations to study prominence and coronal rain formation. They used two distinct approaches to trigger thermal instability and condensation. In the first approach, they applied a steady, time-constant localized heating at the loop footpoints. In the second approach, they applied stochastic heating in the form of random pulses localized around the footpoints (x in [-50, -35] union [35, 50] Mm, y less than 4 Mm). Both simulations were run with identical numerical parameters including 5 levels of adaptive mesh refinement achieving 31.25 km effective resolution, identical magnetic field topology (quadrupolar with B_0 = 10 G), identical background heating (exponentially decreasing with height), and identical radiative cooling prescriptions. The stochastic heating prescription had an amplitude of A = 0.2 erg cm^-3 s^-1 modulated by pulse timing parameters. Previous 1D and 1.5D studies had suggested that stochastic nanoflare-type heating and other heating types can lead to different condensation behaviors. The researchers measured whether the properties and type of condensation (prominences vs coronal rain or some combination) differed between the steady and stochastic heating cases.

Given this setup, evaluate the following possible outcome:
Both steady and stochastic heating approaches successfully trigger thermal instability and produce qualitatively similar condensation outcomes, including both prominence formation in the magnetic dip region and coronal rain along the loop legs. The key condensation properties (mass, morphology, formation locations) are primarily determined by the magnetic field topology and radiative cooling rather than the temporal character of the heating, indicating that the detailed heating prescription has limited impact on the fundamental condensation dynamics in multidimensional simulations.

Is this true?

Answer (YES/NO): NO